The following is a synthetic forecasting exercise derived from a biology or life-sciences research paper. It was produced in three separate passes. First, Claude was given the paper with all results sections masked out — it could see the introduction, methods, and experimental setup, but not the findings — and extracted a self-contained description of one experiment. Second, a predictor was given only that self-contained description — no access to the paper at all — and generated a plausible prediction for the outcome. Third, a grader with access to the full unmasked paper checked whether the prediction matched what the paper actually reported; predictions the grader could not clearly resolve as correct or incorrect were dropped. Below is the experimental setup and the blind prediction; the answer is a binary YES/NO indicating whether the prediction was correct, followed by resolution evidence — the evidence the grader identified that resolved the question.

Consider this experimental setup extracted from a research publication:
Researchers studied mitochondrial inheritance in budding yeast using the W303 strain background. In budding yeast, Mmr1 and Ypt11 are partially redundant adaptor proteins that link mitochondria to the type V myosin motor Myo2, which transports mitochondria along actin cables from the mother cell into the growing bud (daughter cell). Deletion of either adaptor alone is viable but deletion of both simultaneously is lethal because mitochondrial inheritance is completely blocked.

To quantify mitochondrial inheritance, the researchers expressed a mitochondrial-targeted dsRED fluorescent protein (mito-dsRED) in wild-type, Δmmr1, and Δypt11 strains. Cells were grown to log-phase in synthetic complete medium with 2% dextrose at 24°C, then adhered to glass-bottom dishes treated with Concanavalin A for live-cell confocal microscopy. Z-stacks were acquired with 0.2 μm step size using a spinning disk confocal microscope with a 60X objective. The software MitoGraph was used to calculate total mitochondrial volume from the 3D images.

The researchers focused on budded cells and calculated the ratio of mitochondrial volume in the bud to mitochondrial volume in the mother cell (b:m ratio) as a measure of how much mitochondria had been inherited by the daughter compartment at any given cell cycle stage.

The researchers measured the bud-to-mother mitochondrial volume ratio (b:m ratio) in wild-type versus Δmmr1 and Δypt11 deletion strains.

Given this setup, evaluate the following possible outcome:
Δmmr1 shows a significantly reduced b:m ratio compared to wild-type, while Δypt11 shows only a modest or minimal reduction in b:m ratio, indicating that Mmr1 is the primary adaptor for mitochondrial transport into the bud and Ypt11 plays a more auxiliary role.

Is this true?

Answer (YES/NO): YES